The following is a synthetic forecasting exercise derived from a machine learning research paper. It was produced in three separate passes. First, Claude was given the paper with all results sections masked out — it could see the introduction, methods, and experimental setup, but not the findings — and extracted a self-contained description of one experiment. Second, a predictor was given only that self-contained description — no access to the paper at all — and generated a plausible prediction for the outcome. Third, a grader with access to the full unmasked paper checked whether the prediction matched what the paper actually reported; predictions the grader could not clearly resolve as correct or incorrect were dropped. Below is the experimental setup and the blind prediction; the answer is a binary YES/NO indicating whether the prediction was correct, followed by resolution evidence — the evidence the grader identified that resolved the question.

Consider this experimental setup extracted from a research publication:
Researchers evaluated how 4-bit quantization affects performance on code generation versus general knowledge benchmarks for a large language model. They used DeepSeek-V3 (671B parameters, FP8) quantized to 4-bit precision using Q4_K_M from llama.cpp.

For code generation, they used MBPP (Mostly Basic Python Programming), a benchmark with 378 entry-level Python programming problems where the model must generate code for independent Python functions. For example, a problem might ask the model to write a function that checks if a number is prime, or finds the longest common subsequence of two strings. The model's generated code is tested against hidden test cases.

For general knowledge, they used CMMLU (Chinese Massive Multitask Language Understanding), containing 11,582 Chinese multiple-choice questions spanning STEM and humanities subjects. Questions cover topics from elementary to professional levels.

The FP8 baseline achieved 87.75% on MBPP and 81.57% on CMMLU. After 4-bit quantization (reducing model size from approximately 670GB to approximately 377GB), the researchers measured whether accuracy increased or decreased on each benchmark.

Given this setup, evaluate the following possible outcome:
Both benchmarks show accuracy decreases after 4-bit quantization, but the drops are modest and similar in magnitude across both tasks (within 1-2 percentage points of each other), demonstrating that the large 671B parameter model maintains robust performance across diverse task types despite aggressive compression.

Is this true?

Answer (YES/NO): NO